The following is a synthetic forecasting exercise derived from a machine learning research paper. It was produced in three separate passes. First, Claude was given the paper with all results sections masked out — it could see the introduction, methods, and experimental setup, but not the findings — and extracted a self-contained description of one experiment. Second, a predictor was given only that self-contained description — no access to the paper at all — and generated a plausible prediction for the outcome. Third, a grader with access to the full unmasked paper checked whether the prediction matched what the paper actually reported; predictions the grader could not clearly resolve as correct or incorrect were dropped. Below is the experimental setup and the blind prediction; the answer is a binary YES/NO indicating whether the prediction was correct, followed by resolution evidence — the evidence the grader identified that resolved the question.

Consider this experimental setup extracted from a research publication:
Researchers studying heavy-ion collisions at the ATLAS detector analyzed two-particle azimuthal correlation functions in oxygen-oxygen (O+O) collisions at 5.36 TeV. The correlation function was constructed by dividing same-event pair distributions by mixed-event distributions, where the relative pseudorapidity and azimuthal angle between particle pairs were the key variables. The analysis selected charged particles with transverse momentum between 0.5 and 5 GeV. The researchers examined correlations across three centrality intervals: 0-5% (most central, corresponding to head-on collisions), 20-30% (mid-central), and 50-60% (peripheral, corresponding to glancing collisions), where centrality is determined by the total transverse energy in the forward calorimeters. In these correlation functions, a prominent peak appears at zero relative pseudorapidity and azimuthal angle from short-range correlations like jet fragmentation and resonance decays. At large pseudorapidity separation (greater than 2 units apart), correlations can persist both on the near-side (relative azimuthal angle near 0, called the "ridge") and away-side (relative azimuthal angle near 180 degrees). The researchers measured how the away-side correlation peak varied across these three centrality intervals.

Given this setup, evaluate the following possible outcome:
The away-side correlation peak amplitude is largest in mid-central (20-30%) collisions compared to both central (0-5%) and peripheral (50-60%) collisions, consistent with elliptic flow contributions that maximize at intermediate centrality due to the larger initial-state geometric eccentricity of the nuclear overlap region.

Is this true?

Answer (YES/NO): NO